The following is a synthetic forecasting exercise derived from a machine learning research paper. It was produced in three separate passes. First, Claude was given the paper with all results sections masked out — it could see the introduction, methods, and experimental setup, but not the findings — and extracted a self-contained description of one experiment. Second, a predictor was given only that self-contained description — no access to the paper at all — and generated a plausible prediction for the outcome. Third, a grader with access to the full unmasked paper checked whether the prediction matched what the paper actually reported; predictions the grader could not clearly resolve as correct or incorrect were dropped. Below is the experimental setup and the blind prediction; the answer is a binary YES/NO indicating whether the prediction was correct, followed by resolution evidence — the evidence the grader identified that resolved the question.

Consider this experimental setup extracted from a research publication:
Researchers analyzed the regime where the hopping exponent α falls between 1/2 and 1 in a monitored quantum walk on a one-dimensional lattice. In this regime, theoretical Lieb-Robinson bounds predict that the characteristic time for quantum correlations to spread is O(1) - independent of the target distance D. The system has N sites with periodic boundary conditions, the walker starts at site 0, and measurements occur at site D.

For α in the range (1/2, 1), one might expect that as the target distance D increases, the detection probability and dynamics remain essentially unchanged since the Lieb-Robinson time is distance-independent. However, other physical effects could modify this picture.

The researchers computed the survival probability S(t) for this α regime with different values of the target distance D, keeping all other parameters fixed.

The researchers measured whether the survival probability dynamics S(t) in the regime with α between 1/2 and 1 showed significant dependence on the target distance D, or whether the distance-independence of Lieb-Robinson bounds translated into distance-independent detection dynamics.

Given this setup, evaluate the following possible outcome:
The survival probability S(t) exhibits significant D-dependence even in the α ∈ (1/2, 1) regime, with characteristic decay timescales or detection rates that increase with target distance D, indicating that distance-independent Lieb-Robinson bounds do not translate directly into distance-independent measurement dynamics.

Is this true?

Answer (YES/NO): YES